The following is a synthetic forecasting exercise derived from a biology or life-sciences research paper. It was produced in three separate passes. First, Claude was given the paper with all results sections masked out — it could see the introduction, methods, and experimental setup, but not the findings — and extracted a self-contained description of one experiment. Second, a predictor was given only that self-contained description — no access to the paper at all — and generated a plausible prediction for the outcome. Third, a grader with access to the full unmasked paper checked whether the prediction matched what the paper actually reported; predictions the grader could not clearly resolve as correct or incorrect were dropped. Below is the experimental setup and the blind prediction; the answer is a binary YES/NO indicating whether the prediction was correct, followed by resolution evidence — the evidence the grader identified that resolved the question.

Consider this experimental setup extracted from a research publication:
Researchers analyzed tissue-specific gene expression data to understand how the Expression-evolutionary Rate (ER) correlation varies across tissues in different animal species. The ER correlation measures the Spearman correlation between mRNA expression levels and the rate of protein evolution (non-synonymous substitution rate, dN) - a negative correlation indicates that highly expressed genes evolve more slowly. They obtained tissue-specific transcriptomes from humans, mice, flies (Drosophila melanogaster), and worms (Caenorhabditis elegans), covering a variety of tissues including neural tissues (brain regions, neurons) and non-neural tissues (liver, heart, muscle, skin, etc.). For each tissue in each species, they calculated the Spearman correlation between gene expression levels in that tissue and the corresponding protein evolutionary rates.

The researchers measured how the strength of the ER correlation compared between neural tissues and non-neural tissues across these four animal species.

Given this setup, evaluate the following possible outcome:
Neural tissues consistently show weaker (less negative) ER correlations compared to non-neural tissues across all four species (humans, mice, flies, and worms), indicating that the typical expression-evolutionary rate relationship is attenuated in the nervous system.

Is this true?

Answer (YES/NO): NO